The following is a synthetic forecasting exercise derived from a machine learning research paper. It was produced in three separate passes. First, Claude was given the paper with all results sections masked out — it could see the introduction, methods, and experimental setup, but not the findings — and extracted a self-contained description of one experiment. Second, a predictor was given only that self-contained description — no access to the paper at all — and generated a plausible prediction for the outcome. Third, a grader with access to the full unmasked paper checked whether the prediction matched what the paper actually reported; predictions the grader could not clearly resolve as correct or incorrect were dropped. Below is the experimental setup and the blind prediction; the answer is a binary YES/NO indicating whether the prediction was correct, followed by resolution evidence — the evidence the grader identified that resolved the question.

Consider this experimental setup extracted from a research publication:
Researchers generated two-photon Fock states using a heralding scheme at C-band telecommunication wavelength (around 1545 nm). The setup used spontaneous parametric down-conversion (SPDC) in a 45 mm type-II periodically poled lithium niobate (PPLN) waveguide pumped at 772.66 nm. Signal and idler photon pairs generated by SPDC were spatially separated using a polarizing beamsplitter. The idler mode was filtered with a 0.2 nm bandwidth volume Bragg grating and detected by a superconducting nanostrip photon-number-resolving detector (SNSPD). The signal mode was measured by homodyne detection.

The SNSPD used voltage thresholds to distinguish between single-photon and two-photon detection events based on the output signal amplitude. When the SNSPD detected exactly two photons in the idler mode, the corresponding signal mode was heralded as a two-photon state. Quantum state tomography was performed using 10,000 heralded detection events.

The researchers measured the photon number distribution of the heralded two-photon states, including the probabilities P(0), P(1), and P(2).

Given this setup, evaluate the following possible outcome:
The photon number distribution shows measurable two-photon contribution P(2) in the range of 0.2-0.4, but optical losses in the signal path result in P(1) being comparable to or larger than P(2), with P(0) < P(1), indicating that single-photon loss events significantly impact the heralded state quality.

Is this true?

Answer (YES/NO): NO